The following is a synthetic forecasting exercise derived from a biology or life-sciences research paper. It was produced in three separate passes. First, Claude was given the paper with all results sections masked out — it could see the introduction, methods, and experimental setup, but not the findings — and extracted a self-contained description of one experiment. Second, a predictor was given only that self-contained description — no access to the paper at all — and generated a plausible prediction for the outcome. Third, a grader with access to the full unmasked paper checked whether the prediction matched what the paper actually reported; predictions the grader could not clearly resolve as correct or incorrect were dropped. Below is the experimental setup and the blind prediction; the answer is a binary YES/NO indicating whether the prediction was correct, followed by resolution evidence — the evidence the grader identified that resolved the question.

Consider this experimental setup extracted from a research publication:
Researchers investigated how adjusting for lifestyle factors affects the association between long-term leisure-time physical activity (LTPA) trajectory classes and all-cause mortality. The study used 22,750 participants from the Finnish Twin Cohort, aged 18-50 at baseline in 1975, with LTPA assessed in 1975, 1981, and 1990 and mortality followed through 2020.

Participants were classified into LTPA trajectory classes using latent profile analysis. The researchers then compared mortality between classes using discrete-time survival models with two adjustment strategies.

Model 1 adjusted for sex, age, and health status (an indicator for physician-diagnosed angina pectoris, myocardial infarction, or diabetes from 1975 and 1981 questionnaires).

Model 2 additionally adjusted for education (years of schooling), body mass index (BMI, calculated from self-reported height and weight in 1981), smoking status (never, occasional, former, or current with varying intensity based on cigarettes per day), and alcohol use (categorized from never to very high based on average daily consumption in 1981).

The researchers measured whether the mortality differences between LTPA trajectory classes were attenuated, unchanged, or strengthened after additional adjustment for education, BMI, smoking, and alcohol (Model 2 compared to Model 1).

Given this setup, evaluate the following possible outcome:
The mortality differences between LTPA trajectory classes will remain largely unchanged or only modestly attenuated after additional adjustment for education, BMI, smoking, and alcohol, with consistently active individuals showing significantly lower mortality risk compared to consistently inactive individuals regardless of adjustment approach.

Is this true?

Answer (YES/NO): NO